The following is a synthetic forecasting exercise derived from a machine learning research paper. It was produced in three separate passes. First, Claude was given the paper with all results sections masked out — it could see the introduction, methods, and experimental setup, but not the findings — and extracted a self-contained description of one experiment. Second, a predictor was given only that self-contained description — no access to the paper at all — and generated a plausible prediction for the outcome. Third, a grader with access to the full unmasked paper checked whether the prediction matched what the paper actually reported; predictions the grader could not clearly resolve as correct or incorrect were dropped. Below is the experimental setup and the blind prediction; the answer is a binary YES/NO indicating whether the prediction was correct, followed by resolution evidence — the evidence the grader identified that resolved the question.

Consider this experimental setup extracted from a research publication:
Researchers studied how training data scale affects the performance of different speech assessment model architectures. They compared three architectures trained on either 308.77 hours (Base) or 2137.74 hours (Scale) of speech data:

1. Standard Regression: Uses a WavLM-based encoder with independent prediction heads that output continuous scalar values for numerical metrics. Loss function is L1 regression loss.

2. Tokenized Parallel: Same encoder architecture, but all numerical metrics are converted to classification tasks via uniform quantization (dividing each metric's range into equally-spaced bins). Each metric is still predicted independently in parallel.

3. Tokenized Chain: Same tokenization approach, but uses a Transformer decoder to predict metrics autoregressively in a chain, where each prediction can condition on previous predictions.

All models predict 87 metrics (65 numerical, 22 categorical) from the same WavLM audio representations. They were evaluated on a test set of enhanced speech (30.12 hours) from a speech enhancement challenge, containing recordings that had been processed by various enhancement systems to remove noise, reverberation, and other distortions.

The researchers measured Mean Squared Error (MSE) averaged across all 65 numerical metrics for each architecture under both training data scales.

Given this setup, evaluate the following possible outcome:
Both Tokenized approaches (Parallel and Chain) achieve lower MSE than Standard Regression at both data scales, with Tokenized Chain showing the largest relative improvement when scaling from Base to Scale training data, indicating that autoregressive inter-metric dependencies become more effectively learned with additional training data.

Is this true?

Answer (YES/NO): NO